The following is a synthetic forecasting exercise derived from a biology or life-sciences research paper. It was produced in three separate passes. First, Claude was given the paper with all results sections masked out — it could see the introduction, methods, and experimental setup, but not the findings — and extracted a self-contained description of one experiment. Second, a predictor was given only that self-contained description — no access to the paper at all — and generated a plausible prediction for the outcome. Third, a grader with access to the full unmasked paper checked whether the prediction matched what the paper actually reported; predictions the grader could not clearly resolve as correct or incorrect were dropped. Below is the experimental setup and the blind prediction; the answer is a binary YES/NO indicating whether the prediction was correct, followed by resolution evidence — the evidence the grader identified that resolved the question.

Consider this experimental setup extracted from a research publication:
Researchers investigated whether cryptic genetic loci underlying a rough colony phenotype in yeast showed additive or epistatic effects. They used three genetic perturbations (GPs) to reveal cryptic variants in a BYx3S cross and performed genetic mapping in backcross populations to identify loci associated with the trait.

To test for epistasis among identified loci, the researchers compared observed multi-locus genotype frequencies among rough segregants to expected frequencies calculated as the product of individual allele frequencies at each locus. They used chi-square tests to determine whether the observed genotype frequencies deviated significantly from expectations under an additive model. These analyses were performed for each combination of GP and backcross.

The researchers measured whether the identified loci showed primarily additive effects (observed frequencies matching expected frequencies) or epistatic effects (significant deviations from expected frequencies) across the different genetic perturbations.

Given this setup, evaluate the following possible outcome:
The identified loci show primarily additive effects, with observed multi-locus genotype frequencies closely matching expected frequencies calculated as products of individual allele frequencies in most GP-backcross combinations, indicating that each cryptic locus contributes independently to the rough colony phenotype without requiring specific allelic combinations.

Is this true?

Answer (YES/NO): NO